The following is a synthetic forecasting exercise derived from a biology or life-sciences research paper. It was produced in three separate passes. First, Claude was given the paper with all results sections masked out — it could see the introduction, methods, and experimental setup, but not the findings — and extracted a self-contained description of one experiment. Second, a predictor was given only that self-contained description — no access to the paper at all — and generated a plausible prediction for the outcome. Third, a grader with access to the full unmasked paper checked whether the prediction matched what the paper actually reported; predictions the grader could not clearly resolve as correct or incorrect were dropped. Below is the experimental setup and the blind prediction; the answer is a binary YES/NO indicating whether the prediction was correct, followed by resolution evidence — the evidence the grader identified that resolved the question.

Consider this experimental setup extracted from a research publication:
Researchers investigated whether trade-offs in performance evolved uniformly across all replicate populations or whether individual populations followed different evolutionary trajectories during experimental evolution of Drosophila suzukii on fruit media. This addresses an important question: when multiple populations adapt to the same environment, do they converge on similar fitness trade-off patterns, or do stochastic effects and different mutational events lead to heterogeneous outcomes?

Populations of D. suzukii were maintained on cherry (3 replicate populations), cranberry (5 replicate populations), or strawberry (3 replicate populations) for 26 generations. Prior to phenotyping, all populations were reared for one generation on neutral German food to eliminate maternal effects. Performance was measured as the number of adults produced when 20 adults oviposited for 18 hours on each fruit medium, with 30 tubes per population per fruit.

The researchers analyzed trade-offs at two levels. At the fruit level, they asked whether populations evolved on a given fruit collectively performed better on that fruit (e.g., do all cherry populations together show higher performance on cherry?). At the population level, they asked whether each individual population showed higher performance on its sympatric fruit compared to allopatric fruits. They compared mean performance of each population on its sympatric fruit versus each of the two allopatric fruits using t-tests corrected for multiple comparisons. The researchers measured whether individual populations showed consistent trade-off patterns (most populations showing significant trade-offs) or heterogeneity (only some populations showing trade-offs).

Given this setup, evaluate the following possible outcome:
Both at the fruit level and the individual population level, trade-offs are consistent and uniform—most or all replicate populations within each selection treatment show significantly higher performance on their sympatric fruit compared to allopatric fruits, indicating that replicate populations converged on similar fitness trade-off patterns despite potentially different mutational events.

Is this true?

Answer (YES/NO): NO